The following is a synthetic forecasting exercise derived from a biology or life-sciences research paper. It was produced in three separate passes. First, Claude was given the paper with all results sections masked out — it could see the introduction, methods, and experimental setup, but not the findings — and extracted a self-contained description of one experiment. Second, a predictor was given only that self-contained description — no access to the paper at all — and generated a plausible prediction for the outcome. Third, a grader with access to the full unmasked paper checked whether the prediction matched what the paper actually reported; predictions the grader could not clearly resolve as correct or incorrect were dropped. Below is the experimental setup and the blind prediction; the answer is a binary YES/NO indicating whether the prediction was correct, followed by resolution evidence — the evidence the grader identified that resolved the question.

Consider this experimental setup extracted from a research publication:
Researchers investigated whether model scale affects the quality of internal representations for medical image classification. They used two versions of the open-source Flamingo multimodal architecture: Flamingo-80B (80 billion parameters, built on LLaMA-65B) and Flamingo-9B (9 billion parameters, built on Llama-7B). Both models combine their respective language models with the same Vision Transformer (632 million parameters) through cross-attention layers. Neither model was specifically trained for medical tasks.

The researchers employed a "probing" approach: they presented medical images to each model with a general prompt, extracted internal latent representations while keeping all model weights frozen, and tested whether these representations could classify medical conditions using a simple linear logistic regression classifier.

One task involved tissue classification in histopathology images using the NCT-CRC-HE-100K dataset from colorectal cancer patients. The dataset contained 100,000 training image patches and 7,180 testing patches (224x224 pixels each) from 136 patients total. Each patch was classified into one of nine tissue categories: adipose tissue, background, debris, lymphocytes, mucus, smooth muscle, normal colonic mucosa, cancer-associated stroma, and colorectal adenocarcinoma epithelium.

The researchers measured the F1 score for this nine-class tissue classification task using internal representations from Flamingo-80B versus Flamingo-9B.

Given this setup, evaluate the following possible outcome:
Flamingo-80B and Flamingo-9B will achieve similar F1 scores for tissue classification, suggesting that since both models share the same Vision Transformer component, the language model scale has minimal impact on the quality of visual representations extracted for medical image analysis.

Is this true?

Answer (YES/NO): NO